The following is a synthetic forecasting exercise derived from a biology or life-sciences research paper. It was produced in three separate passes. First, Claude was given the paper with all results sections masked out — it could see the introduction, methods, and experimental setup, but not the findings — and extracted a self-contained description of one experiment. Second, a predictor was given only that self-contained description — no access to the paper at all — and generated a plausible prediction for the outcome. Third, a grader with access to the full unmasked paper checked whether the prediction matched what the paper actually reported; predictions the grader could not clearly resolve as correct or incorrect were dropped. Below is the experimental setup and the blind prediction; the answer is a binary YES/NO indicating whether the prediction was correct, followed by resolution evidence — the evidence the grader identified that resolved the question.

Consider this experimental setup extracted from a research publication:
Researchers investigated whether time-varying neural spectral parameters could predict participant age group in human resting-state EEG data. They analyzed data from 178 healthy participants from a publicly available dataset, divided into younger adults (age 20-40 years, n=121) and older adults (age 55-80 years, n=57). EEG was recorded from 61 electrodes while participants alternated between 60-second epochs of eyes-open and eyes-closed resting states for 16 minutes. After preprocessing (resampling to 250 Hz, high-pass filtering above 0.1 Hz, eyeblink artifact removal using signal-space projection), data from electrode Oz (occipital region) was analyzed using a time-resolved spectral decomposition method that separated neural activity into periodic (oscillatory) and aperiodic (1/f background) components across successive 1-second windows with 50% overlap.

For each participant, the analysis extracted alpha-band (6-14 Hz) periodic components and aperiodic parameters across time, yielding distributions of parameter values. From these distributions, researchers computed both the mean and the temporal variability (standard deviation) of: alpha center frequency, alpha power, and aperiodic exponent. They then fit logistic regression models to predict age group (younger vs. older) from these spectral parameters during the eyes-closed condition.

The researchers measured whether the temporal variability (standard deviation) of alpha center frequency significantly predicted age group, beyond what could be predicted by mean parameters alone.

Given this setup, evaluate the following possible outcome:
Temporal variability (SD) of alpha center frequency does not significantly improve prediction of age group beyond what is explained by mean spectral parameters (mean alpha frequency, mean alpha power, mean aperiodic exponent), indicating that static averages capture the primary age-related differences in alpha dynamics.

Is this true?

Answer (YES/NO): YES